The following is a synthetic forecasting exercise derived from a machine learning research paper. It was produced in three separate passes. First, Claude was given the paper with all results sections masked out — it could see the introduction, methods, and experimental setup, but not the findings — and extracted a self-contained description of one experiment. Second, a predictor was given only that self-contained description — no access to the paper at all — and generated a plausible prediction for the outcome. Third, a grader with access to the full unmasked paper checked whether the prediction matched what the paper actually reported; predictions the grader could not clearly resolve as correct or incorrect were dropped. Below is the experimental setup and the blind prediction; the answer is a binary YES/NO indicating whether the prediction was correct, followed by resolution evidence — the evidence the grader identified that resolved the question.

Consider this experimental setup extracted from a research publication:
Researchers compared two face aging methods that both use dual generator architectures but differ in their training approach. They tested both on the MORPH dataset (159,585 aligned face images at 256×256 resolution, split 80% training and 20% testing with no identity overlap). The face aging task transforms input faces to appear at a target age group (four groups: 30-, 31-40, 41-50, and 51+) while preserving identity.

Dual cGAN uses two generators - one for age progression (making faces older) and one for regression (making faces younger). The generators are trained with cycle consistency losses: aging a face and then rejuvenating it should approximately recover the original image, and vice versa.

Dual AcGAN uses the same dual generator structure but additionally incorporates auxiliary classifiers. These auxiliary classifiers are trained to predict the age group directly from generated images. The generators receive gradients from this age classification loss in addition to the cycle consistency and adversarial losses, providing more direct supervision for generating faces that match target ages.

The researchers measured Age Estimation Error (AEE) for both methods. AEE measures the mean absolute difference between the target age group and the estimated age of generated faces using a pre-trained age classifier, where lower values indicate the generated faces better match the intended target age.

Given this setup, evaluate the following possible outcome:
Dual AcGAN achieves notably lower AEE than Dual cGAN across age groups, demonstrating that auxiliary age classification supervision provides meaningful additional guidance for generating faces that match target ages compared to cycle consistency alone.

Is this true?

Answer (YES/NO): YES